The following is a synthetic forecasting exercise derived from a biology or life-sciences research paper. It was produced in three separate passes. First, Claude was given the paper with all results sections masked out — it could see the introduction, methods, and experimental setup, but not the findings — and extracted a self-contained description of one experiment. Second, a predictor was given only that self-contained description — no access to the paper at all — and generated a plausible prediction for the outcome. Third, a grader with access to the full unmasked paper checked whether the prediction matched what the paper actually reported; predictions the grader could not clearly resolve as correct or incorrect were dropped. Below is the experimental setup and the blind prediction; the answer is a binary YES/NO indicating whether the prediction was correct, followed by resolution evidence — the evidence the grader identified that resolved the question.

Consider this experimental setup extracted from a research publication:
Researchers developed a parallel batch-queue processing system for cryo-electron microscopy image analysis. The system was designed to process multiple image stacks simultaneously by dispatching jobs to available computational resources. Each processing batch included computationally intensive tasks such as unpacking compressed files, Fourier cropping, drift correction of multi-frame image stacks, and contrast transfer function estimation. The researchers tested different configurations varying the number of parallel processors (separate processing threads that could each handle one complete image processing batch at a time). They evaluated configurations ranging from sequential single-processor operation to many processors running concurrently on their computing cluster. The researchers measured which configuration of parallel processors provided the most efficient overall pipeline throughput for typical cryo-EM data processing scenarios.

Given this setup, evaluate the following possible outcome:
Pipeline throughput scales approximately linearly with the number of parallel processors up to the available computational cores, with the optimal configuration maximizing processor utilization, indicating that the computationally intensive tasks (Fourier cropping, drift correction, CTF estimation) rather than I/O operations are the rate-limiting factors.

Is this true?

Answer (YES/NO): NO